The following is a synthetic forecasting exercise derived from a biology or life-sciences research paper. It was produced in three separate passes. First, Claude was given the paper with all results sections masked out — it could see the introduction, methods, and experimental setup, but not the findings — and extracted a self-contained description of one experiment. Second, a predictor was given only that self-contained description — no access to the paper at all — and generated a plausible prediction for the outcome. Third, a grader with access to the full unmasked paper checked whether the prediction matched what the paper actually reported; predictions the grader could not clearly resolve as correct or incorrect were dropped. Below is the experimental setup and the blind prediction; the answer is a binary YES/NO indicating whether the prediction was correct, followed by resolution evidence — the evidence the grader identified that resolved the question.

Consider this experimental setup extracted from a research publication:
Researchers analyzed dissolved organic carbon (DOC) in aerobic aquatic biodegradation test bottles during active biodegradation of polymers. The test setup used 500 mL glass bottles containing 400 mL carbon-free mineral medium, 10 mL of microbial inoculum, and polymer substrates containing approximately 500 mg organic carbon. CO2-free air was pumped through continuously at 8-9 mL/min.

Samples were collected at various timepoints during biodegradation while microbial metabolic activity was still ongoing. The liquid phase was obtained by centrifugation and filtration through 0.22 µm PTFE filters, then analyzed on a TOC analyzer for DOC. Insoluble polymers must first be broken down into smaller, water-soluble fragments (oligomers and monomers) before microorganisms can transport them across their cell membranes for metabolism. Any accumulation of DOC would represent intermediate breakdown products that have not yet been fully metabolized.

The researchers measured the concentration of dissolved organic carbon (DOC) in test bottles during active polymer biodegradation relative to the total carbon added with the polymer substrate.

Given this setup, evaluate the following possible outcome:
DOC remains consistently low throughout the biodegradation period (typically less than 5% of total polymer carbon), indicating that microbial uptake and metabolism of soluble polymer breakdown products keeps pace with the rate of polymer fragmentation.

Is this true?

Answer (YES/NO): YES